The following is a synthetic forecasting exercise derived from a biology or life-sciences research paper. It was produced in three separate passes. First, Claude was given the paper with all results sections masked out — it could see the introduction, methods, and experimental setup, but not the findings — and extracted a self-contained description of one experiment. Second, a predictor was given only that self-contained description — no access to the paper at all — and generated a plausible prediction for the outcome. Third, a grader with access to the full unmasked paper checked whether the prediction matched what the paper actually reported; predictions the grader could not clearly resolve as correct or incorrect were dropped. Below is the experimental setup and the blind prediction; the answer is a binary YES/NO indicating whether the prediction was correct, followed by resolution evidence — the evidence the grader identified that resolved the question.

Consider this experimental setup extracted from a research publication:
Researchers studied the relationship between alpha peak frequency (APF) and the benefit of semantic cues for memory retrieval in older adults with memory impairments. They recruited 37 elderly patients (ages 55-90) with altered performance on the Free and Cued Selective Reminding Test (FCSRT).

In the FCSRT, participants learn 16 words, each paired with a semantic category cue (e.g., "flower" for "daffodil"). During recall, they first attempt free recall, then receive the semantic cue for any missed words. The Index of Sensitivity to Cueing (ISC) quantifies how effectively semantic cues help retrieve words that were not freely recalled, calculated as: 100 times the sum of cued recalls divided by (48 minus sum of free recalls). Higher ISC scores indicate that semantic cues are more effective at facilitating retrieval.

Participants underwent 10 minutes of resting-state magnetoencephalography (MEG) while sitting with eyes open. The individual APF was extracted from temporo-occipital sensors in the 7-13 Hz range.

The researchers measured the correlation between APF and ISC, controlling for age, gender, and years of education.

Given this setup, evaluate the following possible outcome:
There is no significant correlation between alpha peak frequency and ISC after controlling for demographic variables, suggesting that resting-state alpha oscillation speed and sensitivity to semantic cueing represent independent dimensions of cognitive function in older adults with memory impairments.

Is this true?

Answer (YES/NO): NO